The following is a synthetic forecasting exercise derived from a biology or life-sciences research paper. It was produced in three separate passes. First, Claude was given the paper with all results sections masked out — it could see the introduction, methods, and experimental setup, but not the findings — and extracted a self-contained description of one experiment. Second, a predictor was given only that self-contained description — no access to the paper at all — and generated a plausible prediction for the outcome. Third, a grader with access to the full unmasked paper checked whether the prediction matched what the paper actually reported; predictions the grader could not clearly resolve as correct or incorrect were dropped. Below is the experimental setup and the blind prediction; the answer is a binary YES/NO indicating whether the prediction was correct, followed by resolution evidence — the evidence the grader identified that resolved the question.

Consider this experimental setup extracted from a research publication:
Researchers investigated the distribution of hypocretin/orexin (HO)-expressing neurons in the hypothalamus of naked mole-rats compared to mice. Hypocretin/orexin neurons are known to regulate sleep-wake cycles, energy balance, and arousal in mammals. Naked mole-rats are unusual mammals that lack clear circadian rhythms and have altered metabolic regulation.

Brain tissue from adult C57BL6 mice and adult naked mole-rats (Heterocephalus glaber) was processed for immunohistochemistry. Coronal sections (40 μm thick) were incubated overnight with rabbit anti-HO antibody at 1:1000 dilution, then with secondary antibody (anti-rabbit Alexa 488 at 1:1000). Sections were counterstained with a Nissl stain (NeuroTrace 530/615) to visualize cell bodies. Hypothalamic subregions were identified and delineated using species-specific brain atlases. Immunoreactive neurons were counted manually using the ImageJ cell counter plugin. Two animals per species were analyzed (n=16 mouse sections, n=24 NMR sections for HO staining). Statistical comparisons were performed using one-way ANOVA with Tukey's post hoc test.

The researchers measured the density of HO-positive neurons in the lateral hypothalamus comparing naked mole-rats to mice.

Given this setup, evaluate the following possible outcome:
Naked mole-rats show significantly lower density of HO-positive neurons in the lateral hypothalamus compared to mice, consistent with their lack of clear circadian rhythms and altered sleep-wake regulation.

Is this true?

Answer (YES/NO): YES